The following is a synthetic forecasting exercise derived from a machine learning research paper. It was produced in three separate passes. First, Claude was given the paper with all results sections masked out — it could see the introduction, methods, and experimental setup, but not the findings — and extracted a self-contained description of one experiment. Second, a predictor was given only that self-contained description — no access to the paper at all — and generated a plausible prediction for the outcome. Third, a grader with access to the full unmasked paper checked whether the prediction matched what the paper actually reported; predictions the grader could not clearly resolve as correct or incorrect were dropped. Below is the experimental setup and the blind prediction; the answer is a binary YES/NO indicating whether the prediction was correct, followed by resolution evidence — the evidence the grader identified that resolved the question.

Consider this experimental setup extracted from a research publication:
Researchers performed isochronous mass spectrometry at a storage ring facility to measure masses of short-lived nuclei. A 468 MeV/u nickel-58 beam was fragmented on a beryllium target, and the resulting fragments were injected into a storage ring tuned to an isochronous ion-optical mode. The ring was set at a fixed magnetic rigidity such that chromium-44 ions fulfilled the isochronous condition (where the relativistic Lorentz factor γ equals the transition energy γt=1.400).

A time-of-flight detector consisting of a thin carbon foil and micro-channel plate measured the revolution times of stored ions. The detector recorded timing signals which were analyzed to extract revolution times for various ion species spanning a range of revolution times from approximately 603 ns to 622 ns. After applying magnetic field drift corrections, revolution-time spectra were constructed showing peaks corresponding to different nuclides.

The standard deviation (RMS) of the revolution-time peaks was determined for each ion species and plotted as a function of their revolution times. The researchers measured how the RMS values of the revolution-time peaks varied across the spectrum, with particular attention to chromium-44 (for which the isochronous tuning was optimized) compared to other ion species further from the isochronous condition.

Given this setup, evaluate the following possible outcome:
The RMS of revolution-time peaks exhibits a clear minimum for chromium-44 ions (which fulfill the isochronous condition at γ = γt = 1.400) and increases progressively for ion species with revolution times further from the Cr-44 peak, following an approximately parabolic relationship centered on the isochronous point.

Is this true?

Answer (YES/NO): YES